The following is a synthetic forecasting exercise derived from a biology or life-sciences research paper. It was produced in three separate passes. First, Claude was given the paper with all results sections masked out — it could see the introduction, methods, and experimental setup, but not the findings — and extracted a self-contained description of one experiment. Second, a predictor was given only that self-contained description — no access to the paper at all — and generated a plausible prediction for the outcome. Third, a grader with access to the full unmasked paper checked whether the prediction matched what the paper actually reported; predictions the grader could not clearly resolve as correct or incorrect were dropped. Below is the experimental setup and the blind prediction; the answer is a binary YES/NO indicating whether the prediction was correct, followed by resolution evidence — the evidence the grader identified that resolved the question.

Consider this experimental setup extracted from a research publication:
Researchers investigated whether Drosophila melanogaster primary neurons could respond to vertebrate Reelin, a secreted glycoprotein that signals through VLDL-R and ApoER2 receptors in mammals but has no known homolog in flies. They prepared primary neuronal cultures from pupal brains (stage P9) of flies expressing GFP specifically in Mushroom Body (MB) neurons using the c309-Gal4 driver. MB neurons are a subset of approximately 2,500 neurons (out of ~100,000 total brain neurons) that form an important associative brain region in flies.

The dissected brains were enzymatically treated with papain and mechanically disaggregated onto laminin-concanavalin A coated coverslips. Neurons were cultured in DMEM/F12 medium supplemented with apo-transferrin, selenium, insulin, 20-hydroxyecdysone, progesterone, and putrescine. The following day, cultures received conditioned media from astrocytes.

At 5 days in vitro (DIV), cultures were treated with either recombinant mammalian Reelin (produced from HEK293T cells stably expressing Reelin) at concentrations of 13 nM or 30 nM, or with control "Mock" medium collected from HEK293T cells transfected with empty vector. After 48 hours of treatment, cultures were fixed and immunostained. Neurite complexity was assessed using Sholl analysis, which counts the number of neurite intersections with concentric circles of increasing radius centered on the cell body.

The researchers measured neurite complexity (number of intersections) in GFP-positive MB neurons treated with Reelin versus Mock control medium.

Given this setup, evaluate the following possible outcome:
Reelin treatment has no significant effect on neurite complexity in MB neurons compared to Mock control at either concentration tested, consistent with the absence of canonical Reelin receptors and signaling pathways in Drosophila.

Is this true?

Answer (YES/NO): NO